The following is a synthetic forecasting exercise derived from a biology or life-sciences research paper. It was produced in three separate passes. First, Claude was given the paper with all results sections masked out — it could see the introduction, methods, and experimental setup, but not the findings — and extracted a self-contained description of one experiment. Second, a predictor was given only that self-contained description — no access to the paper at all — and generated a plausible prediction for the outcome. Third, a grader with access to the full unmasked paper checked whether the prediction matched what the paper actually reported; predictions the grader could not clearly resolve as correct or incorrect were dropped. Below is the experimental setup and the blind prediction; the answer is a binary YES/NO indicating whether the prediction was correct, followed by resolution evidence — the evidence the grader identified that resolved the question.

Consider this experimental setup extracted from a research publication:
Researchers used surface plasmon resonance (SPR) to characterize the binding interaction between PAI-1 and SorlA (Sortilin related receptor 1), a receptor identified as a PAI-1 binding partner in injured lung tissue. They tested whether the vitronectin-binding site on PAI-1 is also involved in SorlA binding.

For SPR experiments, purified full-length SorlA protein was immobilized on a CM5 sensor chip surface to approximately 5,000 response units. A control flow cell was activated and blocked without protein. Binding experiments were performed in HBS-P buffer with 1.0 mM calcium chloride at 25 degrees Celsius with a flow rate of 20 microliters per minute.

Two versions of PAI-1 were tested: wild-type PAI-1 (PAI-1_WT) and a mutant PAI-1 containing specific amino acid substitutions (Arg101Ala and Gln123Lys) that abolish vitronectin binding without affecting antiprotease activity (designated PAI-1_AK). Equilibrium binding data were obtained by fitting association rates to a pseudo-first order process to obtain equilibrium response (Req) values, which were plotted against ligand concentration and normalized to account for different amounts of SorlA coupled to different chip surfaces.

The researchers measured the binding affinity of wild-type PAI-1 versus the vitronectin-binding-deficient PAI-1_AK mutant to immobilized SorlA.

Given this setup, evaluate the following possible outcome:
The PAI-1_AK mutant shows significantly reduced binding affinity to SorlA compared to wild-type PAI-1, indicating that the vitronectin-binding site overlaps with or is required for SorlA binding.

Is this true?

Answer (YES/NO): YES